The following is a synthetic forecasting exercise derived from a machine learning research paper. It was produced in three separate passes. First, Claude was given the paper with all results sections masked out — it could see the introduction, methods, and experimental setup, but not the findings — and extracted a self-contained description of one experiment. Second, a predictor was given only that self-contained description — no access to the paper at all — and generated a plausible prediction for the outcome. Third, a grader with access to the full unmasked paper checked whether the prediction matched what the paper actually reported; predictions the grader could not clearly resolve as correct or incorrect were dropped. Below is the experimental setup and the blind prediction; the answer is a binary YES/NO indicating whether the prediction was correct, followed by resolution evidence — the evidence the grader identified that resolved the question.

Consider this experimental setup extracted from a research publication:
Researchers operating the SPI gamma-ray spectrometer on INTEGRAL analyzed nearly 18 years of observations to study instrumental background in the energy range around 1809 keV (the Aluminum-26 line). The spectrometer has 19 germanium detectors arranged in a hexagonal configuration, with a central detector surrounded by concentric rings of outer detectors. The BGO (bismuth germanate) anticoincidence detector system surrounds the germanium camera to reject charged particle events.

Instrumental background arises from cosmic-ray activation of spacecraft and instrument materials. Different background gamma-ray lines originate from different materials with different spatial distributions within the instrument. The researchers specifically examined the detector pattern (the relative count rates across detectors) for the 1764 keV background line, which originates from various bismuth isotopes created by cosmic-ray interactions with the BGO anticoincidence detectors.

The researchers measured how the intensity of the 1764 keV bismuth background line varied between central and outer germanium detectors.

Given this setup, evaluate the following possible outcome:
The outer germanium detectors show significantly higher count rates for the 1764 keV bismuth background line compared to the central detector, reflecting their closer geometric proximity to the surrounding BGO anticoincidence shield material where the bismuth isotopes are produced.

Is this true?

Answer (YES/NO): YES